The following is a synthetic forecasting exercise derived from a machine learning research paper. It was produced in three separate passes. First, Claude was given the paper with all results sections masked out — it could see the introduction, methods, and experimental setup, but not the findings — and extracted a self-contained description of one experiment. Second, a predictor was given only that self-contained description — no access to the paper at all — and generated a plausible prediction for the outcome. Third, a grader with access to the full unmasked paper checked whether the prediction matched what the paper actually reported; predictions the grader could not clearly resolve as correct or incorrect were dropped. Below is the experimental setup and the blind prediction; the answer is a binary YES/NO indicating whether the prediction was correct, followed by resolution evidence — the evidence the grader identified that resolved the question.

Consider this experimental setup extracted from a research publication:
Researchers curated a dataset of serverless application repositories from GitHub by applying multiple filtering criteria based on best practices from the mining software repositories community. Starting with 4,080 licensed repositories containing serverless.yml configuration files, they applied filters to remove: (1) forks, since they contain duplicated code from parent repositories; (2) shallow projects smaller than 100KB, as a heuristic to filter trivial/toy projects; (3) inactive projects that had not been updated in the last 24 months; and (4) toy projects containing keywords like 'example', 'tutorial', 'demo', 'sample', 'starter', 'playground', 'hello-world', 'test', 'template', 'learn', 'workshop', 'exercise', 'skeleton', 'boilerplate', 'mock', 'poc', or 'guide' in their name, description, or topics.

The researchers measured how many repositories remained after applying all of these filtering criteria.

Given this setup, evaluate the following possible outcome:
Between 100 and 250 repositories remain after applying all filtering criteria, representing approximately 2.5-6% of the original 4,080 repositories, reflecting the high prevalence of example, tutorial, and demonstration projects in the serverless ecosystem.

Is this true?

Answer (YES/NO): NO